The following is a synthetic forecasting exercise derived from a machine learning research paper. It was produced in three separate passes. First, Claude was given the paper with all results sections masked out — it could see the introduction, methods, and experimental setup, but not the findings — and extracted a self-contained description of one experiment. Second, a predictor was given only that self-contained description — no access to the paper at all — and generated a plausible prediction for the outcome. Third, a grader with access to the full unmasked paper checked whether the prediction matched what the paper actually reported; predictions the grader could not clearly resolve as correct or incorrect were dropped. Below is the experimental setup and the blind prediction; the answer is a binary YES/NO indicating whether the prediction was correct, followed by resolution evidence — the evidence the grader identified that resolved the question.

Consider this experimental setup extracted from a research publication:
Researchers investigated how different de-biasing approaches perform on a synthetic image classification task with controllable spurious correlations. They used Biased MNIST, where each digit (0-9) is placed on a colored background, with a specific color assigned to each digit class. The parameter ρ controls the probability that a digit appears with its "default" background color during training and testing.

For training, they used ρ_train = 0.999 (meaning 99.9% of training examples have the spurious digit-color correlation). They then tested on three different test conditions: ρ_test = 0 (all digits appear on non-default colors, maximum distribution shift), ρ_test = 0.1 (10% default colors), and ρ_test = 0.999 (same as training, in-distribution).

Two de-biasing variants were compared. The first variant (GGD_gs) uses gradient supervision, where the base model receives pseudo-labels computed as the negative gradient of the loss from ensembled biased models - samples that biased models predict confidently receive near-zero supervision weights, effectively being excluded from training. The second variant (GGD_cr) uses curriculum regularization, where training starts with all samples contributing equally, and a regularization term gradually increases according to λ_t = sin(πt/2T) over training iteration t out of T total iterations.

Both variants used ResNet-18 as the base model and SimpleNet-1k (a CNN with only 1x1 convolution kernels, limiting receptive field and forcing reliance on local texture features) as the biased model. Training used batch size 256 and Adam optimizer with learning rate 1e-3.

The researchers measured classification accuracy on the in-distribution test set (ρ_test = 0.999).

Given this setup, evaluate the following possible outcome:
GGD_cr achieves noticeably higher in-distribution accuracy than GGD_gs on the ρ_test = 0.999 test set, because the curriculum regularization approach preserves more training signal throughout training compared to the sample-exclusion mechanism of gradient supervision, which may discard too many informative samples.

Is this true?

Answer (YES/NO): YES